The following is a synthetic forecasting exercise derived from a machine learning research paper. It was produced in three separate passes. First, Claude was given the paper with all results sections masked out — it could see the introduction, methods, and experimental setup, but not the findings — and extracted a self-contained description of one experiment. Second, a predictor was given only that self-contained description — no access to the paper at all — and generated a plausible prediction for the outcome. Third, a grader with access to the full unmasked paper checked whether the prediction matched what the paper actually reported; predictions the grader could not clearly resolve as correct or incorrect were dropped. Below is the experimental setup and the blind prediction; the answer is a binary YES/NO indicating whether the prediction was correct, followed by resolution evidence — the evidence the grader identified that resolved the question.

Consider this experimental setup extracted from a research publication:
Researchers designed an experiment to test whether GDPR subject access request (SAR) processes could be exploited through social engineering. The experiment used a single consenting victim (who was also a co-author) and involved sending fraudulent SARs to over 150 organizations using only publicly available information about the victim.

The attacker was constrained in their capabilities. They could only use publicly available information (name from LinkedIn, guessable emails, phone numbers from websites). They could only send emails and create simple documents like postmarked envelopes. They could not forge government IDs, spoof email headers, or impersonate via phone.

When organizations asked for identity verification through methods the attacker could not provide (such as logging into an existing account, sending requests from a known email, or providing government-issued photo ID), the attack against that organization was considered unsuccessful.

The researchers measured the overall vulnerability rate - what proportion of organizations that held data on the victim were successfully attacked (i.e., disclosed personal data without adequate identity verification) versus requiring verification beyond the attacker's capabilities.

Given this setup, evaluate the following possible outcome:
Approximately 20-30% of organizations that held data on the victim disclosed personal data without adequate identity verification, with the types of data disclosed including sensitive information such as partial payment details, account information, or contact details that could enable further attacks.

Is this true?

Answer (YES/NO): YES